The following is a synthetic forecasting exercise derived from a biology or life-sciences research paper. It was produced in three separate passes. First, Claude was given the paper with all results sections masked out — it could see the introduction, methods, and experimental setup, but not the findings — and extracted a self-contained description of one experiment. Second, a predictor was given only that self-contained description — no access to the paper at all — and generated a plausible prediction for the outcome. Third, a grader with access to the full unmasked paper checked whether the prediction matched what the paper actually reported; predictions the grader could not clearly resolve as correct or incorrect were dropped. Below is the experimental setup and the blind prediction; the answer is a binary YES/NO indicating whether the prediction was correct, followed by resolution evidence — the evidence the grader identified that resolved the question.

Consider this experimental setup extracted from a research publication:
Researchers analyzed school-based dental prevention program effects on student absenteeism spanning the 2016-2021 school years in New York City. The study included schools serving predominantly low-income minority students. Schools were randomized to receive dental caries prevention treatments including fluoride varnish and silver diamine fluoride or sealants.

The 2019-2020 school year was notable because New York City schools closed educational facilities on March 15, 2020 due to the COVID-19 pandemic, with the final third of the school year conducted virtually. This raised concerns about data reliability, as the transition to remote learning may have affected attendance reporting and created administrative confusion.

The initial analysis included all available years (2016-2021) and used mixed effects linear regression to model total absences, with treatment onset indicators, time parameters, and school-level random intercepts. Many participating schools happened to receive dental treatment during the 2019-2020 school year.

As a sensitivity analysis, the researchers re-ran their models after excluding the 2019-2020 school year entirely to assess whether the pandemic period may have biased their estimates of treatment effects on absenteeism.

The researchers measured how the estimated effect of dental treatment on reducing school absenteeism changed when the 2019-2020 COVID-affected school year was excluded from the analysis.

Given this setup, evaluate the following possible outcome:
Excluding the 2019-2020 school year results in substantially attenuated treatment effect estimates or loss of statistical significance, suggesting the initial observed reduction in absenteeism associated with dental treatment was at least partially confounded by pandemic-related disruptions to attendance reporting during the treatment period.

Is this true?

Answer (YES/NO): YES